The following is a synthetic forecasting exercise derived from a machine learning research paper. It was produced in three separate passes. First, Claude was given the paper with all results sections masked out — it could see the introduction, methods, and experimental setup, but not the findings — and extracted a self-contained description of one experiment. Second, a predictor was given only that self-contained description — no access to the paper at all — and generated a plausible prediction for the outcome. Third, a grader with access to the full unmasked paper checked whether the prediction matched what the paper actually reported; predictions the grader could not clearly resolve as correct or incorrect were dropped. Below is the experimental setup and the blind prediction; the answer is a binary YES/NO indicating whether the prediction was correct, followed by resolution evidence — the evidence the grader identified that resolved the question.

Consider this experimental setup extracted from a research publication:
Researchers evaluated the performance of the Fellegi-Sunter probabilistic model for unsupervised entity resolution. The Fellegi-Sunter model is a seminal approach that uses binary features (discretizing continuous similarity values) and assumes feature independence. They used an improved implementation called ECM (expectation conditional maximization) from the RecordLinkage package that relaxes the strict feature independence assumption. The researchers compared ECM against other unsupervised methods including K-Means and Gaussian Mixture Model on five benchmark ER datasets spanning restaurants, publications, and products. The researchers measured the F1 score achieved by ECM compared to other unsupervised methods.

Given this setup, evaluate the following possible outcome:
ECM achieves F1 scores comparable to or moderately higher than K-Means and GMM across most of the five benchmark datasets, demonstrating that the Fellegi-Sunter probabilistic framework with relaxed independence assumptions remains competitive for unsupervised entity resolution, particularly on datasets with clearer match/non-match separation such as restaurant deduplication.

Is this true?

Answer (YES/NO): NO